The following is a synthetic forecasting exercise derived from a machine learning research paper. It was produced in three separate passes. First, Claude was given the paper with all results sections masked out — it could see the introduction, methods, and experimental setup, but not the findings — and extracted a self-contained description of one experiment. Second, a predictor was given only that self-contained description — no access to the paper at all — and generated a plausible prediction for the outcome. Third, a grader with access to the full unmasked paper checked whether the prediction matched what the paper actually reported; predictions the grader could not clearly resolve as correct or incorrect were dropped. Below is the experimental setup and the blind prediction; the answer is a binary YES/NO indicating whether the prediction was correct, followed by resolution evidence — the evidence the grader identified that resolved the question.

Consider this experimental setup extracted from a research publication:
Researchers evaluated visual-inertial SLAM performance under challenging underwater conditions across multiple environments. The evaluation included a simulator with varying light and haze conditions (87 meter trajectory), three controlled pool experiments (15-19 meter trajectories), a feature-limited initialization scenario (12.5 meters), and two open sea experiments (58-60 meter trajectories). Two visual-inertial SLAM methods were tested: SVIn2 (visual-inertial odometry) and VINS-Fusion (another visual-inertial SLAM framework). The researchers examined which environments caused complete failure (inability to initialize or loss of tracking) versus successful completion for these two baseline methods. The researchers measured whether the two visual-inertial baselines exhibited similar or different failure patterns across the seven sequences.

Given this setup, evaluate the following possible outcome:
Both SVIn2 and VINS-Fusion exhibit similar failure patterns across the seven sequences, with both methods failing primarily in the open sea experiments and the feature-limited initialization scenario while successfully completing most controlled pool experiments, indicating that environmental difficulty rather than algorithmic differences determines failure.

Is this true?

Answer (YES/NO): NO